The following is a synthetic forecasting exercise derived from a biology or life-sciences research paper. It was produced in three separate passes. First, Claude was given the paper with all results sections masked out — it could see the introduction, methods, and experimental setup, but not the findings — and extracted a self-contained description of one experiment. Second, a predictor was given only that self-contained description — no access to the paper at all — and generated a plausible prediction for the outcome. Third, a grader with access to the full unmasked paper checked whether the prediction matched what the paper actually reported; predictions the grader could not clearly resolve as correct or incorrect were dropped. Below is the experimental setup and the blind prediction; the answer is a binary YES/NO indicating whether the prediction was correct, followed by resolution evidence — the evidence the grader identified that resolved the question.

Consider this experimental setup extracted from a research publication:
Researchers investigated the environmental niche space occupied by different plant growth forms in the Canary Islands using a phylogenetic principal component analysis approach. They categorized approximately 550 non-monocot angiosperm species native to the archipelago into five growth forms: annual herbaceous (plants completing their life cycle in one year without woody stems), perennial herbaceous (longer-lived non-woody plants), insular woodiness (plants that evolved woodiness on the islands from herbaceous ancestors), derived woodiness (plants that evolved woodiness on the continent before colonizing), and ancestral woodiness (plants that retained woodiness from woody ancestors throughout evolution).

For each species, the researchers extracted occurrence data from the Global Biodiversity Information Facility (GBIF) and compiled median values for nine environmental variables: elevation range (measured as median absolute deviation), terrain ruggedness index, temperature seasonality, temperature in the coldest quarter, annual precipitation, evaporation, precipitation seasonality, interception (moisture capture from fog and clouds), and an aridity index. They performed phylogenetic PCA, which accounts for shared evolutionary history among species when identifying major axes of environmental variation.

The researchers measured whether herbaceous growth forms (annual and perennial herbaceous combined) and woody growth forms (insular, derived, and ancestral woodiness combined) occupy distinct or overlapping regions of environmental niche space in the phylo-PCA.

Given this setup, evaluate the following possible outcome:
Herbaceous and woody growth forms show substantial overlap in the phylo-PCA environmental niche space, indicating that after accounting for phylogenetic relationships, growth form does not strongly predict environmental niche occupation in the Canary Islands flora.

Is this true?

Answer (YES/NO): YES